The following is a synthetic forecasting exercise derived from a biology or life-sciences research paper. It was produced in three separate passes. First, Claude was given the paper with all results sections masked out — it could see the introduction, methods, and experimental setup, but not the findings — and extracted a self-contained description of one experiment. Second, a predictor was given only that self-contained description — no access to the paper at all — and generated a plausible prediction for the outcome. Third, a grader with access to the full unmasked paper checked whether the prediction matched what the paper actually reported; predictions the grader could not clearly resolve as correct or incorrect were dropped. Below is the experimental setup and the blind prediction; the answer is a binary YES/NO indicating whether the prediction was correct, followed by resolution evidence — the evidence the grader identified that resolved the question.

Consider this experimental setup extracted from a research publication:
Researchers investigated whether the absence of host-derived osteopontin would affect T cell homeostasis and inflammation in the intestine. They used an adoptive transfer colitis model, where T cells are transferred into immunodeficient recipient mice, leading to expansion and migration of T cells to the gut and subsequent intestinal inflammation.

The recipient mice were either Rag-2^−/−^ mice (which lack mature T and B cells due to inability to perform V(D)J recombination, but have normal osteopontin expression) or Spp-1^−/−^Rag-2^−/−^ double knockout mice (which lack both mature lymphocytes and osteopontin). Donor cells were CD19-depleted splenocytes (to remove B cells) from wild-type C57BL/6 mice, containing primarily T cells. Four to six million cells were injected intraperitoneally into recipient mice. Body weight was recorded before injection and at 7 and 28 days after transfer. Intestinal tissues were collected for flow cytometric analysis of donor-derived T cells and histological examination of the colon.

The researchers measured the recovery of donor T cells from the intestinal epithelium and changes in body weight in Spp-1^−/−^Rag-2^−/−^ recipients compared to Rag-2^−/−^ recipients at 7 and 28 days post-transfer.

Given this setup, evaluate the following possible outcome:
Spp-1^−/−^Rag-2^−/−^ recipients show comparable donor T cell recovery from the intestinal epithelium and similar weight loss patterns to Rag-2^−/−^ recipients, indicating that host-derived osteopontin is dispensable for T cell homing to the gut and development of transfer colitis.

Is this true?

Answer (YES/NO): NO